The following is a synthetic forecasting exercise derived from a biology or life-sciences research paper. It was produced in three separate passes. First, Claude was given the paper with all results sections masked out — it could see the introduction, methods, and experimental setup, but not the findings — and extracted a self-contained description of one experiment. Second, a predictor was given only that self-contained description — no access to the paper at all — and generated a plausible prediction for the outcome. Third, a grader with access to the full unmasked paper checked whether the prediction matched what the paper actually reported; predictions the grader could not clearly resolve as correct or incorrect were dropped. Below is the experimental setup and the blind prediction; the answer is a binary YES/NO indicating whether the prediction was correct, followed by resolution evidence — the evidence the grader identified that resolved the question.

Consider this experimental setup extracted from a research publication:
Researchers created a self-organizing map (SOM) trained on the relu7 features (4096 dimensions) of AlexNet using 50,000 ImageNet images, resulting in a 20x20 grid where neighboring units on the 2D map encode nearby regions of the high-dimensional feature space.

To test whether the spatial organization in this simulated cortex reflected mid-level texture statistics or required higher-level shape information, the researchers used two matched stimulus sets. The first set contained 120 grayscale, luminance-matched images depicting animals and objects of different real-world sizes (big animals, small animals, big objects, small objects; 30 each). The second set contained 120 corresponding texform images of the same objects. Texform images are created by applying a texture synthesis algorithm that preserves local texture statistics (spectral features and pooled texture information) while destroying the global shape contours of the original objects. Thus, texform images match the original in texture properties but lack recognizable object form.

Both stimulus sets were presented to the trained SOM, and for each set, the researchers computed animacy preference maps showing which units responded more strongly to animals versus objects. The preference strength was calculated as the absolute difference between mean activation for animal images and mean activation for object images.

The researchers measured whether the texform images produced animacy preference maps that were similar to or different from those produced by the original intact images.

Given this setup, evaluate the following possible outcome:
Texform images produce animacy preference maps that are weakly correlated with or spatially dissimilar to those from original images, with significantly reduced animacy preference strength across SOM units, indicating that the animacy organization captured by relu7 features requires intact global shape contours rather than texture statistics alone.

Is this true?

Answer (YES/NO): NO